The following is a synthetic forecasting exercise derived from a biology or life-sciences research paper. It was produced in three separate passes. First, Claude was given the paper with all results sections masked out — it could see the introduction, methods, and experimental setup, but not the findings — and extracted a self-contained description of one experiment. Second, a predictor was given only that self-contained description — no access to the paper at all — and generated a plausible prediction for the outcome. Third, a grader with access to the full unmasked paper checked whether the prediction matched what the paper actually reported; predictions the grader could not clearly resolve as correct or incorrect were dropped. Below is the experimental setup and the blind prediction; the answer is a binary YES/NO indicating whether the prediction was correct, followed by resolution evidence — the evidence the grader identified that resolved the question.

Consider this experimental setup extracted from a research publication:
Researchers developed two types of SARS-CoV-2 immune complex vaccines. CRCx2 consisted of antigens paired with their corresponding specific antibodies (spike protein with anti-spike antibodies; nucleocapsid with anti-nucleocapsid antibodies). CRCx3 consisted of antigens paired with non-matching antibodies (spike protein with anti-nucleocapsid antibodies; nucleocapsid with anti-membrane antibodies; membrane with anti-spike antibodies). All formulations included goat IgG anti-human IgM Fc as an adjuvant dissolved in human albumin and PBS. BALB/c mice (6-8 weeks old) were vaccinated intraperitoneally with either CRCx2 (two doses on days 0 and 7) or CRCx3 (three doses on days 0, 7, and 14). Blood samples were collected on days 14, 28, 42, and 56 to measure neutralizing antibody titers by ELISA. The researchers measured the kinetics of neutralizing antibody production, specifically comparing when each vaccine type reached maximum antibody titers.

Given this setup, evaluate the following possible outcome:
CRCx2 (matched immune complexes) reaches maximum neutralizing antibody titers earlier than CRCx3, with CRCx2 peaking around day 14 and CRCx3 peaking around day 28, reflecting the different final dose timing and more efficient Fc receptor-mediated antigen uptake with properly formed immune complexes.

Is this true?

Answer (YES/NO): NO